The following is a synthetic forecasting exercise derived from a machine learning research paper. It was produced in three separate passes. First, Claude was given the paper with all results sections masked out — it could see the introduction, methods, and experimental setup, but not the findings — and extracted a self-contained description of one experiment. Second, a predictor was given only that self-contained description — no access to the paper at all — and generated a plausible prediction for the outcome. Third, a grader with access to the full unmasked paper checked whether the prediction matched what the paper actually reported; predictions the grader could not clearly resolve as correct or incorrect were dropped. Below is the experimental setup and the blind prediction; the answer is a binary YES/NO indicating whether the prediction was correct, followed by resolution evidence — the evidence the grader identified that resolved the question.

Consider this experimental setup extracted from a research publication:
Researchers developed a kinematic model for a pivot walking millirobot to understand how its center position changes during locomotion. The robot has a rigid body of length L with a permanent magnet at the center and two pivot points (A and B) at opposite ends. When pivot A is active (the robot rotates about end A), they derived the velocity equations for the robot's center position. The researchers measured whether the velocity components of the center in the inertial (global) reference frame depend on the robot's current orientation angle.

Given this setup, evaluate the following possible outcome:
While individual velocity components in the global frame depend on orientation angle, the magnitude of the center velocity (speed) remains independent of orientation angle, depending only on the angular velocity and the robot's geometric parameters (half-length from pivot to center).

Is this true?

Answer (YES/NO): YES